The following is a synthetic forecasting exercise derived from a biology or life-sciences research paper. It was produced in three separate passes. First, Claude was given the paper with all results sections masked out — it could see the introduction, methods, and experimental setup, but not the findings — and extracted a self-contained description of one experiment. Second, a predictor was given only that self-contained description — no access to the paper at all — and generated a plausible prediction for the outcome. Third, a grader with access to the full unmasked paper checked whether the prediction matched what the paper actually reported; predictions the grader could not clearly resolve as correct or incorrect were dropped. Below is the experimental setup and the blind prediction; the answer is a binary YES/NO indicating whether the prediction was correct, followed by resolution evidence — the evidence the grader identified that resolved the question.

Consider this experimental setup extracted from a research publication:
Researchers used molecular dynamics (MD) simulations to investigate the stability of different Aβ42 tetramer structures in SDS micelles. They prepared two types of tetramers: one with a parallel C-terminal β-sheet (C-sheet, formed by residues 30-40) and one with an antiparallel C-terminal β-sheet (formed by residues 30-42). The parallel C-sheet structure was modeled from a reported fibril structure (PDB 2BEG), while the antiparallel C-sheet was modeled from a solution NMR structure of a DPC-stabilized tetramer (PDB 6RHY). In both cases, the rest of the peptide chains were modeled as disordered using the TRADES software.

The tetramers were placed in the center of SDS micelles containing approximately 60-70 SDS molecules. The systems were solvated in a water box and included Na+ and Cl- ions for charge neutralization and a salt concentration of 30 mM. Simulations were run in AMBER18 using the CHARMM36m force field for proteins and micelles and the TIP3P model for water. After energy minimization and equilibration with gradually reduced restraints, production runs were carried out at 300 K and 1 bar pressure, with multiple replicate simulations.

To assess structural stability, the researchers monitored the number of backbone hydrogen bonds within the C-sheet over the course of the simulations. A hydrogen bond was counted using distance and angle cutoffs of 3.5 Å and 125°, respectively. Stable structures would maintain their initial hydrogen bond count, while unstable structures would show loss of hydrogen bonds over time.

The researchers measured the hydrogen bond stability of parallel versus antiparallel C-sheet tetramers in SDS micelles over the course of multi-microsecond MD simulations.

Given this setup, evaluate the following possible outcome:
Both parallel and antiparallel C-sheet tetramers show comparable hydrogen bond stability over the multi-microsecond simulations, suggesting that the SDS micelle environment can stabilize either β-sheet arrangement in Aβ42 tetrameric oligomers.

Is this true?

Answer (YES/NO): NO